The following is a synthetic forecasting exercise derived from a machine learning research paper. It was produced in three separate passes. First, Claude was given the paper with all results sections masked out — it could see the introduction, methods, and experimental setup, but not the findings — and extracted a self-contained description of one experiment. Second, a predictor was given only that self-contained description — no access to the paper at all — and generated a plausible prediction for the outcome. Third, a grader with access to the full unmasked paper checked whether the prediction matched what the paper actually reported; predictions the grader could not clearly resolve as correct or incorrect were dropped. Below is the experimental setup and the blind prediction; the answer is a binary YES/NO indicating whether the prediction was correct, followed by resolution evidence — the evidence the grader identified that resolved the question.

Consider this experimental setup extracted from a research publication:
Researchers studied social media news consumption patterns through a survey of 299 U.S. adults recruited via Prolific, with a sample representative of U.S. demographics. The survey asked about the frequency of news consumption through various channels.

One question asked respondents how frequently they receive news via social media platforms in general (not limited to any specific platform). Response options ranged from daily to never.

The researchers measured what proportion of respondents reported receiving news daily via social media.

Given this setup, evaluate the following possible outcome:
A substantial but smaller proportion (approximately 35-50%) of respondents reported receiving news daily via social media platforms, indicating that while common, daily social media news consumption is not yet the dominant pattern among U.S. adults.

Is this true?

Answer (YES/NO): YES